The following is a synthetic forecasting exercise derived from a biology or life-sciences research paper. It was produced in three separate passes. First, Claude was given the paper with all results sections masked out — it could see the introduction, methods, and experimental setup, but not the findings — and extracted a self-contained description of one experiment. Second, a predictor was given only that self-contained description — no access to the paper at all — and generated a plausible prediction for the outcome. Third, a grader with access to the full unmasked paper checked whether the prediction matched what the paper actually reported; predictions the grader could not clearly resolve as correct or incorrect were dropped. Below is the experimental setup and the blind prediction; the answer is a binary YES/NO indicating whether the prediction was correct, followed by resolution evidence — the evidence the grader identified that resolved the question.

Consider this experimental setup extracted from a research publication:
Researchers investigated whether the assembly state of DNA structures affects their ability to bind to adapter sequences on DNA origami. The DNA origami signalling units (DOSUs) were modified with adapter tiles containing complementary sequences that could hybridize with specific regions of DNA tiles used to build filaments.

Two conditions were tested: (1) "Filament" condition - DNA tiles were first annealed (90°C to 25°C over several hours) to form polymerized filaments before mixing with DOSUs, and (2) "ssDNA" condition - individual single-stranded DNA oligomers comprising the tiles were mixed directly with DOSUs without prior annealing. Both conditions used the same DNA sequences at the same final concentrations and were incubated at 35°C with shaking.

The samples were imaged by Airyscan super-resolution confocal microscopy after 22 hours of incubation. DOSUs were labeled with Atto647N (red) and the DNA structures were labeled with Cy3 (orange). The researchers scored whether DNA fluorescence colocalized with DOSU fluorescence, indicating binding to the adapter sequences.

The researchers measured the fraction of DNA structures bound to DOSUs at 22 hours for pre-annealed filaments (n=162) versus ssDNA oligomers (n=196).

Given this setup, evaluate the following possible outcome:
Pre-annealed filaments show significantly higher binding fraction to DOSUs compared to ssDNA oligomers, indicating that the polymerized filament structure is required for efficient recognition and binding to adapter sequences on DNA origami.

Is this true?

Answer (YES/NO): NO